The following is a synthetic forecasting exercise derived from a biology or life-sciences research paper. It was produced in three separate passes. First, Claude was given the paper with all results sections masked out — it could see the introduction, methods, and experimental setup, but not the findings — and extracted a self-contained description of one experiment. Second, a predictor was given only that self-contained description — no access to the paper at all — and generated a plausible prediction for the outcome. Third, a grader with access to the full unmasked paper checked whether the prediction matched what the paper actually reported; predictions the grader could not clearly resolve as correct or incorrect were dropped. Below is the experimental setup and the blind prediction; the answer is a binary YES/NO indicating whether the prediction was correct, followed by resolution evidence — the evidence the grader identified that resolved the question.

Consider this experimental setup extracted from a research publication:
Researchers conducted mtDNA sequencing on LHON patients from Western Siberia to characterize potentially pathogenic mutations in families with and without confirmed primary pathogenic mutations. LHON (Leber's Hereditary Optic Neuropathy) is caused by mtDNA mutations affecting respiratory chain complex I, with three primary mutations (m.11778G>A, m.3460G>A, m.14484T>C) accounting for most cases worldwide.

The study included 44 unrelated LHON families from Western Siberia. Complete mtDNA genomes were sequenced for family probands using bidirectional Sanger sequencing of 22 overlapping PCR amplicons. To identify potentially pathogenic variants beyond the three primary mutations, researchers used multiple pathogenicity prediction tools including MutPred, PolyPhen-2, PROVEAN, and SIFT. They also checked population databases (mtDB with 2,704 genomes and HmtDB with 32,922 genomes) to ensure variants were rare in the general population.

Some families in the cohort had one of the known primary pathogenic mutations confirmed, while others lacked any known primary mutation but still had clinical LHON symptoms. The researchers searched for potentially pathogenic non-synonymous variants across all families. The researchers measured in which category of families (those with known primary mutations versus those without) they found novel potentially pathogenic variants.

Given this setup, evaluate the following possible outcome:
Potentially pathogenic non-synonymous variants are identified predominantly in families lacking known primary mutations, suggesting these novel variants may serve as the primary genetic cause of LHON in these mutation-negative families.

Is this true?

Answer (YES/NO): NO